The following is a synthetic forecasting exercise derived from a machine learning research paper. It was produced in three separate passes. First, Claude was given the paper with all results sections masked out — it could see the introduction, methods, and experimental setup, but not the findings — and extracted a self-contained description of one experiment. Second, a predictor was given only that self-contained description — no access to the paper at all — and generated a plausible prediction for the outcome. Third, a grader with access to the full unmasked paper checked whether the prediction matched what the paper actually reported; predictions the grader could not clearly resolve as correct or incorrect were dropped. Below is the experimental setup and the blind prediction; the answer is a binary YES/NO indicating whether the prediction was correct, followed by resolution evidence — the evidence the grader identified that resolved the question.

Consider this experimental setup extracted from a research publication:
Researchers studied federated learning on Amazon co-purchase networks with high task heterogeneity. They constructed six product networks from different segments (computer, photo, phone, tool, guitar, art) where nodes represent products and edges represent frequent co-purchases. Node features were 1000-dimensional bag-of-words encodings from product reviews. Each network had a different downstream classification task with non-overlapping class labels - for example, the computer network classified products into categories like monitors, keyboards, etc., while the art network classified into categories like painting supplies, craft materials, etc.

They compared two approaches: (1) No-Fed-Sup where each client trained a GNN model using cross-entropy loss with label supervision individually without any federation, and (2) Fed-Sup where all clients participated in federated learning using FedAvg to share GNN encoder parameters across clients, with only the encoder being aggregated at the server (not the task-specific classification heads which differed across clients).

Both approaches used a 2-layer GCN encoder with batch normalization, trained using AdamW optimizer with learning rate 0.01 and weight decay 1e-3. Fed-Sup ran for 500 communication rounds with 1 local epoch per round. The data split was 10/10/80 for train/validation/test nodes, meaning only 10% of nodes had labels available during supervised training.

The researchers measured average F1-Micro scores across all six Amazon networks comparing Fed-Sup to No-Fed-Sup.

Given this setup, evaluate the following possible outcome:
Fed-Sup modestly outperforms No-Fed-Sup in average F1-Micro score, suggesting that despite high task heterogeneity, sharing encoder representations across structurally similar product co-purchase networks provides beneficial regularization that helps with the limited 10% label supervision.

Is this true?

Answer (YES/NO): NO